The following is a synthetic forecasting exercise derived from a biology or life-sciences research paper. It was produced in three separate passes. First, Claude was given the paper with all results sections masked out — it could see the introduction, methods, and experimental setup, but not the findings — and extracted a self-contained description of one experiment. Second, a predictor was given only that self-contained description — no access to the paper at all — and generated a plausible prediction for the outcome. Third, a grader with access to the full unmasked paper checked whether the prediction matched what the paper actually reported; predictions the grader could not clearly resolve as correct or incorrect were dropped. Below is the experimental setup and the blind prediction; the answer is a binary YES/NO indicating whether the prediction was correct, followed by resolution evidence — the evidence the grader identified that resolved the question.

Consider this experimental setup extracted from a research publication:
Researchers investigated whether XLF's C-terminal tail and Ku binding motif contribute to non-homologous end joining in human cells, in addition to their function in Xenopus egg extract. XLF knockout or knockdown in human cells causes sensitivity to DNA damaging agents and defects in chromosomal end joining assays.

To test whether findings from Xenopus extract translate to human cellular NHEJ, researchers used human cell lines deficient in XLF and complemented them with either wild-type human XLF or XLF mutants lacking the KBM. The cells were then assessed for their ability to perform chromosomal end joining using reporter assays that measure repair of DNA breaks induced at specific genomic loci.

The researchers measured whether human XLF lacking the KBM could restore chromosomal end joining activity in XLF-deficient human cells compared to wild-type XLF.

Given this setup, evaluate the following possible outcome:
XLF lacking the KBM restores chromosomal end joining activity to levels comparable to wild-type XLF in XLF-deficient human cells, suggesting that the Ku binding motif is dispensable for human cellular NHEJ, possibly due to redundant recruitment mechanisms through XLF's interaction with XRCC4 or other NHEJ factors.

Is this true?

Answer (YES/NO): NO